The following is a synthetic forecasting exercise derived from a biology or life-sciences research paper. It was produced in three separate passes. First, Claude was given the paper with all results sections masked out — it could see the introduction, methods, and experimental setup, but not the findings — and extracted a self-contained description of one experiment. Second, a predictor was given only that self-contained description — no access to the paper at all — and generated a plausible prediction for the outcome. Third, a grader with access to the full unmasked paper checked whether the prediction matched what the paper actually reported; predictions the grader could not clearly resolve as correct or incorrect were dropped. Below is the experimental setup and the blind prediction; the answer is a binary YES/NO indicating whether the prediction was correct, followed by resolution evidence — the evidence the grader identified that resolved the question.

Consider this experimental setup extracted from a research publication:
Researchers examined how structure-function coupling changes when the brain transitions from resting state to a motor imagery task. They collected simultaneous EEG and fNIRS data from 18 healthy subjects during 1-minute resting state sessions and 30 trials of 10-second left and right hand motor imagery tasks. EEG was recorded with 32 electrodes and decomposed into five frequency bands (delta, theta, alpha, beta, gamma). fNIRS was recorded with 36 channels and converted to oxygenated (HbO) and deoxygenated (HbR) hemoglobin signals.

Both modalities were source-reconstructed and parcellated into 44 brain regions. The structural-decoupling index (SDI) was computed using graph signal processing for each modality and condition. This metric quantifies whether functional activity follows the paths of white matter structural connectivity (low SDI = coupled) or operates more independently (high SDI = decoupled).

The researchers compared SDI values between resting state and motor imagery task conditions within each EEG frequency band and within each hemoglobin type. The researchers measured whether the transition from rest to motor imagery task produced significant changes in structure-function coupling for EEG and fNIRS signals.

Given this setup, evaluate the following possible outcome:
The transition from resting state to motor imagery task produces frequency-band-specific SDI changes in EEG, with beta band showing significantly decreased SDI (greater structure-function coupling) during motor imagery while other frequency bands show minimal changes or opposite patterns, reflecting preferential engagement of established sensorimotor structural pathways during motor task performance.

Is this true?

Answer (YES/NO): NO